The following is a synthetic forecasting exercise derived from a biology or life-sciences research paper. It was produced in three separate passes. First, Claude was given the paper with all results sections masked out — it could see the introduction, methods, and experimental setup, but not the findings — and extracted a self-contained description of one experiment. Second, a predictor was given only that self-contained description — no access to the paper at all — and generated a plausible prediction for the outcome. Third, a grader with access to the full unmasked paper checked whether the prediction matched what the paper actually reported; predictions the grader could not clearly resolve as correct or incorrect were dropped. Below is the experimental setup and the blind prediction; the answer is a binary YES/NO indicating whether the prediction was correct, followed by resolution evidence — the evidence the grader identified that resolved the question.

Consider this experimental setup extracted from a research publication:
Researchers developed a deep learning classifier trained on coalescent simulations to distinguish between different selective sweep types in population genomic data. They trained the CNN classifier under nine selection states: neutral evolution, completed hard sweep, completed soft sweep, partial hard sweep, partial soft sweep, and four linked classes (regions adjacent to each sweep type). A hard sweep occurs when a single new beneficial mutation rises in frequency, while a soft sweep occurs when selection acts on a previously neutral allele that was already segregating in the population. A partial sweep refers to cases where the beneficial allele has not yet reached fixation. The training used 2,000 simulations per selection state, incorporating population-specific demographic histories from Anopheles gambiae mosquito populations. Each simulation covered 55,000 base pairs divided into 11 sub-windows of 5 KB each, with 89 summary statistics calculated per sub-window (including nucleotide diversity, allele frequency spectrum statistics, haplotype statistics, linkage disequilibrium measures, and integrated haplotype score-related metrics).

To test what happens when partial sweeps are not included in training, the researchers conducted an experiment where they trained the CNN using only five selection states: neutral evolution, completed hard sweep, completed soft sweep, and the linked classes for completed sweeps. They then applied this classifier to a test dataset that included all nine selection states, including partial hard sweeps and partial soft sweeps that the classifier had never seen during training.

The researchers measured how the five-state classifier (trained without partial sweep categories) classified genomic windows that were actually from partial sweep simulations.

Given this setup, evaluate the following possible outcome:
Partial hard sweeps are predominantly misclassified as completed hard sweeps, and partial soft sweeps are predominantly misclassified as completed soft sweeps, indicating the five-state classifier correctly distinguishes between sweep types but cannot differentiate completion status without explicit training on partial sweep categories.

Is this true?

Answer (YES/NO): NO